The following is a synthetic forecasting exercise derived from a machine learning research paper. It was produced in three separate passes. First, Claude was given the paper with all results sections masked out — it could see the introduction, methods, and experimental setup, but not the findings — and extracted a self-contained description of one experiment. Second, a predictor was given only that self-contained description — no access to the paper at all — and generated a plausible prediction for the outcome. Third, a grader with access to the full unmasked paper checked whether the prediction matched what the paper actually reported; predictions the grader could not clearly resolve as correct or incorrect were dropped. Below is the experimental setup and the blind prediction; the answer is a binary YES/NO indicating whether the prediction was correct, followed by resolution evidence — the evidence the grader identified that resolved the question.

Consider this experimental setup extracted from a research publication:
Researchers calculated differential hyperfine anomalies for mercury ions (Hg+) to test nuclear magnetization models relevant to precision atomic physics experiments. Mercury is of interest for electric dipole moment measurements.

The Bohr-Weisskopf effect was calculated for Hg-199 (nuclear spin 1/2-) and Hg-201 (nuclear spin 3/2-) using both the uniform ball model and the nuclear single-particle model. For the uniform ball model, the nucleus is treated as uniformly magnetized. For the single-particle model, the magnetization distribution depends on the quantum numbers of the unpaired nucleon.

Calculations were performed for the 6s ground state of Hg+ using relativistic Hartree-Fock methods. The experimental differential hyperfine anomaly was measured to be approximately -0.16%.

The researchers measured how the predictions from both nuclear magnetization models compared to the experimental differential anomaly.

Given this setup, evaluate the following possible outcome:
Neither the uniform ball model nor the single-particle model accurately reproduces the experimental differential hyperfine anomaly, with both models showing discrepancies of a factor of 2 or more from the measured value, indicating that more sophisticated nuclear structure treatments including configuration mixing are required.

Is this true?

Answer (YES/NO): NO